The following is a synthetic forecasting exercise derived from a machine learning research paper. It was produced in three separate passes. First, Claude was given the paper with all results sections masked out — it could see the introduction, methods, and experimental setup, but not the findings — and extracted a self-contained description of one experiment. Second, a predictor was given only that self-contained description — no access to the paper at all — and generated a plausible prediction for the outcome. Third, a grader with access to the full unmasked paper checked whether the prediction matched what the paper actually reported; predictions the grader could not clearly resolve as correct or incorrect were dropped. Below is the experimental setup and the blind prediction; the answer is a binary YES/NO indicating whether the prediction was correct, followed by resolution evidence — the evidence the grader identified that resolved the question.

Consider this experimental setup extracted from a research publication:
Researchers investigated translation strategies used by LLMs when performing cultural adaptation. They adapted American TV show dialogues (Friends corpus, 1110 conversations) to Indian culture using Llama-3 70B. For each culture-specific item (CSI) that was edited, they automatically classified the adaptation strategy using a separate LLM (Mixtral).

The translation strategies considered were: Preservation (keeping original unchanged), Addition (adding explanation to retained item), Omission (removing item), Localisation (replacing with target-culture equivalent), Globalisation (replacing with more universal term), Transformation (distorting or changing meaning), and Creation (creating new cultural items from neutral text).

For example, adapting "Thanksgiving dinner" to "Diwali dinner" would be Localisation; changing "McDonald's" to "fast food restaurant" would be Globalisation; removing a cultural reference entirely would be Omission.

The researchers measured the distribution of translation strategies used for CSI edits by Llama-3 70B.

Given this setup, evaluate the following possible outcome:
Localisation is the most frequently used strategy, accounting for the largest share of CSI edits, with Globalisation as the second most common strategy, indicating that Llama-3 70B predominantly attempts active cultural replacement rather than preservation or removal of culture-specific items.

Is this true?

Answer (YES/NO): NO